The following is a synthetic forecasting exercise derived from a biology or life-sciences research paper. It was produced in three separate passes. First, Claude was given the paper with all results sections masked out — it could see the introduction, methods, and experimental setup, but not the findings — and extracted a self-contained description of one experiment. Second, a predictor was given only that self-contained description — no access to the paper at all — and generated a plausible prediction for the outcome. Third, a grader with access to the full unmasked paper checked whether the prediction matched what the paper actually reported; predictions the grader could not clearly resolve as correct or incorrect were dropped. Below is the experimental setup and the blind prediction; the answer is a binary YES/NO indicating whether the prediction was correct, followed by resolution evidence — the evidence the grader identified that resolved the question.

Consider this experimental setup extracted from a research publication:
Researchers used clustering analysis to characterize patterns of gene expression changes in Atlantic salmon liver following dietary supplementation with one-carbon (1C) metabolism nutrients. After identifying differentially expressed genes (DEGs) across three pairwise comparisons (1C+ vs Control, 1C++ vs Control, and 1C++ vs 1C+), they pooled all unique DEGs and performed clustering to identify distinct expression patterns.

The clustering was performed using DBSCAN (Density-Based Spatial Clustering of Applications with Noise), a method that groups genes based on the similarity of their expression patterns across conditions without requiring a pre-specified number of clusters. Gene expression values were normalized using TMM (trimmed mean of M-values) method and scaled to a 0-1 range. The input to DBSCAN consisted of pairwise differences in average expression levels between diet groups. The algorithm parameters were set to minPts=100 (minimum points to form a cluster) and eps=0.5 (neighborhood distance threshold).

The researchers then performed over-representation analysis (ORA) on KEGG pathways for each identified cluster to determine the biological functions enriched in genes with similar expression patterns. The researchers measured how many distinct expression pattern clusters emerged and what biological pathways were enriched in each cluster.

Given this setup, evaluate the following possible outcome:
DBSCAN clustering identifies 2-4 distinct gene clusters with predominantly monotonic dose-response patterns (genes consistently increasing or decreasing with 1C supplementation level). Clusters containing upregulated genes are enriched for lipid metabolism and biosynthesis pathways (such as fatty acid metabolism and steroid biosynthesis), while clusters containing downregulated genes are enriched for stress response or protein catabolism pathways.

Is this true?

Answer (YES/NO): NO